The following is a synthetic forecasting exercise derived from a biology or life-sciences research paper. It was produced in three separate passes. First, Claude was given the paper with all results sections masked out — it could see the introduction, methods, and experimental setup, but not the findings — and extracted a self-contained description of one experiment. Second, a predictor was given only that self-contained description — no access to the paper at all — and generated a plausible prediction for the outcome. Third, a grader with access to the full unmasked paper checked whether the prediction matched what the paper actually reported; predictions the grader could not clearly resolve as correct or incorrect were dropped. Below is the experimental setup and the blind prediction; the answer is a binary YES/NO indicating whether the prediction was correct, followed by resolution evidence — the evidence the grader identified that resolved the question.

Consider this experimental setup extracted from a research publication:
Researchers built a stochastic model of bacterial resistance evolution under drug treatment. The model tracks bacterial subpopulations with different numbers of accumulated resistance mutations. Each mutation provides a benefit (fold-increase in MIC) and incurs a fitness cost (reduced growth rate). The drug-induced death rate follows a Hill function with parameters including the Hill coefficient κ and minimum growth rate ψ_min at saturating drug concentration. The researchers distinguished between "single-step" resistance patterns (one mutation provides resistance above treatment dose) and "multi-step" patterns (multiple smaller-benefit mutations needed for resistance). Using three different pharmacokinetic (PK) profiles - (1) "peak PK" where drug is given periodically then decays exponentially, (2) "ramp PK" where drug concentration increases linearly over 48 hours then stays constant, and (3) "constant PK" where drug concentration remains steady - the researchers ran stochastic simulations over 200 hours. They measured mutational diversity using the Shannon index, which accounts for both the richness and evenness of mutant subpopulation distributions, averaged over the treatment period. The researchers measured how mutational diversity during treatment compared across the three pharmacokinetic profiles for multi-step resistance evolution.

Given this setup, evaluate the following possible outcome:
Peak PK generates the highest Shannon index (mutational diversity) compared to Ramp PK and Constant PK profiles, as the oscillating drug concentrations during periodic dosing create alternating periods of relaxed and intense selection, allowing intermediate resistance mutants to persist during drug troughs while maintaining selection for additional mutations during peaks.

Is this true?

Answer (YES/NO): NO